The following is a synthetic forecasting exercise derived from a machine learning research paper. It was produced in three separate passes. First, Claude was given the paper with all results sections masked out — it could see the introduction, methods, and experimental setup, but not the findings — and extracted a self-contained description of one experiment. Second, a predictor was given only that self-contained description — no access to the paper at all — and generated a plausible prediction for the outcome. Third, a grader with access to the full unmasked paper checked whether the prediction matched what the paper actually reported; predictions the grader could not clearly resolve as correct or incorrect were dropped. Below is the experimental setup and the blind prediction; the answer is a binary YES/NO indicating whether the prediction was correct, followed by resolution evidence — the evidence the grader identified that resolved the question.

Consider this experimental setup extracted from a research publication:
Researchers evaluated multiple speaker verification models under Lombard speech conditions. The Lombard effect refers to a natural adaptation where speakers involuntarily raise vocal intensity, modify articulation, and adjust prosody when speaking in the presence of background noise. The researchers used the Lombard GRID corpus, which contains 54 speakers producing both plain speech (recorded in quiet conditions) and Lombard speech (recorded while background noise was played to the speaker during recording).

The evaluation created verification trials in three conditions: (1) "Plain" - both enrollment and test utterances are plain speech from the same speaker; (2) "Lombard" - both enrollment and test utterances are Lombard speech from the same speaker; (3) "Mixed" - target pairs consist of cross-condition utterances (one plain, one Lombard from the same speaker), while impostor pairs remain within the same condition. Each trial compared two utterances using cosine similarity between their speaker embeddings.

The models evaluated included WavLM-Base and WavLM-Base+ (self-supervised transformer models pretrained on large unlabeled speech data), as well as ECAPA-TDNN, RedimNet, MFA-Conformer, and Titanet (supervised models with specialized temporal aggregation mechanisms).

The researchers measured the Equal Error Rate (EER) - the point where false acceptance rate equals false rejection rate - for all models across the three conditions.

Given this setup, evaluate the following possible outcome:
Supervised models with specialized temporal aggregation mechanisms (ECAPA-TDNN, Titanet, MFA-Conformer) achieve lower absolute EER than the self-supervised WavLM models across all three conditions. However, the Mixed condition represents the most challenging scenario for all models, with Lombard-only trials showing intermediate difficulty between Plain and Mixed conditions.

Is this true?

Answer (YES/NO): NO